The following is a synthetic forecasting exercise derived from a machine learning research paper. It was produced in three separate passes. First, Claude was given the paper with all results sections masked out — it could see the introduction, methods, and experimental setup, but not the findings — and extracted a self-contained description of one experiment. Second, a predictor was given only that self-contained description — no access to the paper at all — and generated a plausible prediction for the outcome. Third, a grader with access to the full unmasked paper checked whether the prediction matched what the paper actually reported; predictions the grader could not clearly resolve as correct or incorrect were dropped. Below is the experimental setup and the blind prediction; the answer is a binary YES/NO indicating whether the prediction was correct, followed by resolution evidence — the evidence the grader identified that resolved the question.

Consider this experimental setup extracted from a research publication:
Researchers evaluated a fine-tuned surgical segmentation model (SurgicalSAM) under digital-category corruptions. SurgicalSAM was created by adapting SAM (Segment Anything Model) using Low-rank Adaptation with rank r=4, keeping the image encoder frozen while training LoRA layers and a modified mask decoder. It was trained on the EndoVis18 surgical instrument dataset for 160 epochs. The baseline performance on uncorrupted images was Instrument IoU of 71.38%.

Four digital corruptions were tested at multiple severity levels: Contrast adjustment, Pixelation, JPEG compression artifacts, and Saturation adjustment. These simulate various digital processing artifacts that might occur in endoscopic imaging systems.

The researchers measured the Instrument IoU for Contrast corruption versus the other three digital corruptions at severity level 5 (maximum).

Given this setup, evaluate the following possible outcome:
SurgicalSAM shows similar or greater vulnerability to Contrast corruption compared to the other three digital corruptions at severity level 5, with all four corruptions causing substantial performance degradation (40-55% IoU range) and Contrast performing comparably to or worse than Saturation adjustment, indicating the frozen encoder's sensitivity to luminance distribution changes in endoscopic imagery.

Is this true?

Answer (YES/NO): NO